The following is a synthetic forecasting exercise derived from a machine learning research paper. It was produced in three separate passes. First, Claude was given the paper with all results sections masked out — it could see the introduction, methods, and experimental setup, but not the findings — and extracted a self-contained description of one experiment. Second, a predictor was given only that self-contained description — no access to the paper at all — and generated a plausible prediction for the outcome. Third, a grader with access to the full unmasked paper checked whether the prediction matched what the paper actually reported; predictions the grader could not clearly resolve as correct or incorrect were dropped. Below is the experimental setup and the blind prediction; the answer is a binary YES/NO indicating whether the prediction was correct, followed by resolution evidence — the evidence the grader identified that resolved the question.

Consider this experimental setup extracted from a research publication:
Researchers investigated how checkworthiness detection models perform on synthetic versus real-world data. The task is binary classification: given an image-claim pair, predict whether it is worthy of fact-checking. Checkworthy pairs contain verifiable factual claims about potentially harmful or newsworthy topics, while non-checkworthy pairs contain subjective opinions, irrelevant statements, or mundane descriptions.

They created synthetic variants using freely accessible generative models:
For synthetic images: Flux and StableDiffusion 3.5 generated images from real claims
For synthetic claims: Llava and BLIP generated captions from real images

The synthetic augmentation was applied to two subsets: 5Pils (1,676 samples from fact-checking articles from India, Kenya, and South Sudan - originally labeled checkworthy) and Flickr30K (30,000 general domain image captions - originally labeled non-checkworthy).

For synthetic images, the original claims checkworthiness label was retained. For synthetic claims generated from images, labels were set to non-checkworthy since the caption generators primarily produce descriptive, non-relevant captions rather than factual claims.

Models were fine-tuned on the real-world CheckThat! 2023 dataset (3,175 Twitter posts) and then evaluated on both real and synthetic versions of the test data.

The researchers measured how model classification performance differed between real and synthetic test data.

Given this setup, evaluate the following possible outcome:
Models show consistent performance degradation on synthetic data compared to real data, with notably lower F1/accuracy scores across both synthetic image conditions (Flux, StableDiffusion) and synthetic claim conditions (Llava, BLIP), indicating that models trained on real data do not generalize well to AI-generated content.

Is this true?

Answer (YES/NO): NO